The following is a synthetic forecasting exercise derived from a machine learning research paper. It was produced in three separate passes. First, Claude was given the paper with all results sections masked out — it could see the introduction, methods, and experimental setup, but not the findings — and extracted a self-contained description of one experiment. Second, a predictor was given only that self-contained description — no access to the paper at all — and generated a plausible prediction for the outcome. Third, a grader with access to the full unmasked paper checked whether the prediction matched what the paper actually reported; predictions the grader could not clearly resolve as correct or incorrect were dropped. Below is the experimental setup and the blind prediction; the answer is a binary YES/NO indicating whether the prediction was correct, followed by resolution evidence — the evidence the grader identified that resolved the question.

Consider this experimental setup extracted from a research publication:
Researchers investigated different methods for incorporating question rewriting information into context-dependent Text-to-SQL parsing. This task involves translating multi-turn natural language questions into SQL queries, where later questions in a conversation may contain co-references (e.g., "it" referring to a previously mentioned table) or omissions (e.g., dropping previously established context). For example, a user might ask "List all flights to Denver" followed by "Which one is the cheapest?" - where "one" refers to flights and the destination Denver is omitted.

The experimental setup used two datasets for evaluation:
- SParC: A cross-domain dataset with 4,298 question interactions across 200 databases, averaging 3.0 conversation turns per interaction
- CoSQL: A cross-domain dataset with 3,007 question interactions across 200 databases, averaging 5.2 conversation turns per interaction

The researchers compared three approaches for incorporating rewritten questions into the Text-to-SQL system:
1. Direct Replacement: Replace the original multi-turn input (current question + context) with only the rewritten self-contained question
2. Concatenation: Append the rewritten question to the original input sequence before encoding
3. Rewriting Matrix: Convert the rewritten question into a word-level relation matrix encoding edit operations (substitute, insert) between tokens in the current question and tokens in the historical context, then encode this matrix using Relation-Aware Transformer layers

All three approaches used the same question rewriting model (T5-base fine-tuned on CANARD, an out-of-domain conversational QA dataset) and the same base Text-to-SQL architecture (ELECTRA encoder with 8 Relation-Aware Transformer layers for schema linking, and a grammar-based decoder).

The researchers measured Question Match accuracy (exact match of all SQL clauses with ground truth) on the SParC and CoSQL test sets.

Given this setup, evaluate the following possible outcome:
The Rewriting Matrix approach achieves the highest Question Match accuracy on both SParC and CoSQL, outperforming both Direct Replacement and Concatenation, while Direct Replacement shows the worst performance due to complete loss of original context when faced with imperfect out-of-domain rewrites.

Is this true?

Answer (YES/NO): YES